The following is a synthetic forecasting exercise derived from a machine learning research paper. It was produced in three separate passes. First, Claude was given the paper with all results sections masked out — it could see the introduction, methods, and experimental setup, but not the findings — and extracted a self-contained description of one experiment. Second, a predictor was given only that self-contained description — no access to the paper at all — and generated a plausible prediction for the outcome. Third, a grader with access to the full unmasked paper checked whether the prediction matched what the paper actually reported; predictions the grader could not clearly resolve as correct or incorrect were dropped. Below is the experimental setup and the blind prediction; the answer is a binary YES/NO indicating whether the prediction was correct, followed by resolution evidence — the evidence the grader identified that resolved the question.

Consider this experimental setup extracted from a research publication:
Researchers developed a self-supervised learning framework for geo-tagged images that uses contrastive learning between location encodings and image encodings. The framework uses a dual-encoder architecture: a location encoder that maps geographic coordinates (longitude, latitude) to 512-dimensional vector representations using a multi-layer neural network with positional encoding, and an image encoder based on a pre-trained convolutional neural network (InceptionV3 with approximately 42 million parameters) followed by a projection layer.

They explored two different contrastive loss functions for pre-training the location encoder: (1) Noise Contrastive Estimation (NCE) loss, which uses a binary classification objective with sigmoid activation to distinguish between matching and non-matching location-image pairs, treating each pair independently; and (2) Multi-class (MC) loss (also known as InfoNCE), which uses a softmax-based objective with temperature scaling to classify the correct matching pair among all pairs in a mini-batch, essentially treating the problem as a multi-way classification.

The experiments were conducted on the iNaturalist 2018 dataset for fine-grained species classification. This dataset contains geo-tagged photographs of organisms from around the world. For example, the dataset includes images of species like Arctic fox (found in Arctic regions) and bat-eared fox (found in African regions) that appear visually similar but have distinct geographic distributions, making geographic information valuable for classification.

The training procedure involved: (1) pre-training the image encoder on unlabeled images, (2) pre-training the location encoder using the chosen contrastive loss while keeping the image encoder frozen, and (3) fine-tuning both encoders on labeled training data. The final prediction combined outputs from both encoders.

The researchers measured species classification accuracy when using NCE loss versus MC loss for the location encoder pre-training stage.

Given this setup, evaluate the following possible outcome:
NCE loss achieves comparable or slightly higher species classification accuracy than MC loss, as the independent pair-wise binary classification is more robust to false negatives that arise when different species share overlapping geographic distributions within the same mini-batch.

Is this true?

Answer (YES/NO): NO